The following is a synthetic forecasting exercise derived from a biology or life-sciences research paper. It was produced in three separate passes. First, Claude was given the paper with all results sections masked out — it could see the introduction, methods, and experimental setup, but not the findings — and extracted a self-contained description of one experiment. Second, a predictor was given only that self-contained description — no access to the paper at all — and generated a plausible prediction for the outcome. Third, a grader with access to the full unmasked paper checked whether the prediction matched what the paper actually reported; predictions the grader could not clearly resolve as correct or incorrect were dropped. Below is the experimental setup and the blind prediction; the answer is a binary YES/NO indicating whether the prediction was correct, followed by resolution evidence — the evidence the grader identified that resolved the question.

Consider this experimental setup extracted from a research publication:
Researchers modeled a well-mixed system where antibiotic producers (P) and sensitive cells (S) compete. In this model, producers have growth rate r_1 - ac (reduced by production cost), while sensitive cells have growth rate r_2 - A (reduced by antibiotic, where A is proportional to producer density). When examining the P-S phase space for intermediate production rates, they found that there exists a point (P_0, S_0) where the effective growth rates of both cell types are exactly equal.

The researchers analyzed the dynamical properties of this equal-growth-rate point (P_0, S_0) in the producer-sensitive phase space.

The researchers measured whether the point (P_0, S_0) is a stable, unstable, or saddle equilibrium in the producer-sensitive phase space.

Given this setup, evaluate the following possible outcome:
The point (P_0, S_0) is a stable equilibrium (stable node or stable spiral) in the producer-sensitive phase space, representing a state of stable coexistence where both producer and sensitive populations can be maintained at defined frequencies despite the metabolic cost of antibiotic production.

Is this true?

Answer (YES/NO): NO